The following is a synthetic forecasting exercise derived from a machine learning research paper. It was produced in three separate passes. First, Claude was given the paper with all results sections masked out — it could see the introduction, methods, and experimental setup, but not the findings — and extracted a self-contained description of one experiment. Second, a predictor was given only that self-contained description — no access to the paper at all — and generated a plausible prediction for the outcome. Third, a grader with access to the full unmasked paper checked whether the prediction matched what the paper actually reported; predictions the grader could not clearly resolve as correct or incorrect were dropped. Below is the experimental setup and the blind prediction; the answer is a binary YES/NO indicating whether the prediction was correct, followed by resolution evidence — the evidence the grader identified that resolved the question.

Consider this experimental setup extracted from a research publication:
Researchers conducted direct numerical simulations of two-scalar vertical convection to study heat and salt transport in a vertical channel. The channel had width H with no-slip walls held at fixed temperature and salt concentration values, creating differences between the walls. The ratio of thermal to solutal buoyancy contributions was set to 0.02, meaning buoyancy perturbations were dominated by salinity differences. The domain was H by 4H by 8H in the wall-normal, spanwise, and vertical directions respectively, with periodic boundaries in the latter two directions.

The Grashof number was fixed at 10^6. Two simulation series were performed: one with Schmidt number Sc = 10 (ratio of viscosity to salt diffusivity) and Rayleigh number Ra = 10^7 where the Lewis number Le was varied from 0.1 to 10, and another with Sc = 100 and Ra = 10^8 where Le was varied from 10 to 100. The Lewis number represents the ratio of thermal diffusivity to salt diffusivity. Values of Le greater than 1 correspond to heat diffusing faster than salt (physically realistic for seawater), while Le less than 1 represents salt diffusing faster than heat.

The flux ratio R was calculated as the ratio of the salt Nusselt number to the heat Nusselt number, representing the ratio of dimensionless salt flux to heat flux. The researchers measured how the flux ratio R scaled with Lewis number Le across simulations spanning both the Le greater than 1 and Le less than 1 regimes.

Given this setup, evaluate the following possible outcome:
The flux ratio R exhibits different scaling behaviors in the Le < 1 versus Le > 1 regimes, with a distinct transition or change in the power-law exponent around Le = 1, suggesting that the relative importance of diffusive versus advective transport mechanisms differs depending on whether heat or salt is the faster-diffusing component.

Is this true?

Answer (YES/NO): NO